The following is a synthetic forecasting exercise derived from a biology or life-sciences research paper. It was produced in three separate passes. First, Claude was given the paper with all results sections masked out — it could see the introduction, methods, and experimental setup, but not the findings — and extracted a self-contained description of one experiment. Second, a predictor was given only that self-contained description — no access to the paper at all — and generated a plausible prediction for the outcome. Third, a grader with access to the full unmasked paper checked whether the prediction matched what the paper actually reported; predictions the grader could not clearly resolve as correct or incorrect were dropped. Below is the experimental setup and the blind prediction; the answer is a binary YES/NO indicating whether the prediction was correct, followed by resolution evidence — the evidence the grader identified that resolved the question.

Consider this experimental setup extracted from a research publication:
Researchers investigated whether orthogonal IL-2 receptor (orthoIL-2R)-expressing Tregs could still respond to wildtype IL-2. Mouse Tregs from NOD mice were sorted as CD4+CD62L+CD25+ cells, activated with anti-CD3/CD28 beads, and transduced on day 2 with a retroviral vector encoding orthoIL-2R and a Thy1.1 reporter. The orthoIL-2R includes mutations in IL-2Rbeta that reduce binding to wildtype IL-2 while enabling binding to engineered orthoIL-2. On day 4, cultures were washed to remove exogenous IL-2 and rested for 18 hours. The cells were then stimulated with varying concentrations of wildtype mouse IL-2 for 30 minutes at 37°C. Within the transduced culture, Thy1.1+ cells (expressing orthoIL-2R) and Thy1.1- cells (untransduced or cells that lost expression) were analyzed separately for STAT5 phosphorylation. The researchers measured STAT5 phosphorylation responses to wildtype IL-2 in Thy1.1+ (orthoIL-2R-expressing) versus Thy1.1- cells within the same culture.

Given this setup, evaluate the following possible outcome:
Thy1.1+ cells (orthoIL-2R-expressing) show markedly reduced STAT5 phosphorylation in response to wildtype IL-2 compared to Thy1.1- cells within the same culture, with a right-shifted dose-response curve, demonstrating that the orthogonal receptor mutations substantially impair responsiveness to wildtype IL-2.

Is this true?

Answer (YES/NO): NO